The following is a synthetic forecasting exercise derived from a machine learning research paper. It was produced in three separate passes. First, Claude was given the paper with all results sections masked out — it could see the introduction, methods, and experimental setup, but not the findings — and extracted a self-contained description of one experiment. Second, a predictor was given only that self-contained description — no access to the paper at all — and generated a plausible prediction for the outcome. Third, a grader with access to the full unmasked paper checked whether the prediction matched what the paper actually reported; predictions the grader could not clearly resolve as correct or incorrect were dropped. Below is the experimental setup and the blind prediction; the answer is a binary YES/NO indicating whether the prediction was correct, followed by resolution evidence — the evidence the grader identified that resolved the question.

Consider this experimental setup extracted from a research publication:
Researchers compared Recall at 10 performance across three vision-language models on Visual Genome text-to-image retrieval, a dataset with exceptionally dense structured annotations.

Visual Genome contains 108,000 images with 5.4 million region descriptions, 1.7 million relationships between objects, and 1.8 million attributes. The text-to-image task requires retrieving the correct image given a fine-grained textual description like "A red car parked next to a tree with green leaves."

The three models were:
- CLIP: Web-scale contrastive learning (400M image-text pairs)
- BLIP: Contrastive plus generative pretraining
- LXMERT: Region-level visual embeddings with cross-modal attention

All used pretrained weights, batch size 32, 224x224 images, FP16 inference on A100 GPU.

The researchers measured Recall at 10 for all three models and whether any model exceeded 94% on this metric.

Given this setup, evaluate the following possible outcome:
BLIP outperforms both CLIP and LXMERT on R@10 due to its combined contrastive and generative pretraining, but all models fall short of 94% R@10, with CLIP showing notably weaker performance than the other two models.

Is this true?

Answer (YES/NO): NO